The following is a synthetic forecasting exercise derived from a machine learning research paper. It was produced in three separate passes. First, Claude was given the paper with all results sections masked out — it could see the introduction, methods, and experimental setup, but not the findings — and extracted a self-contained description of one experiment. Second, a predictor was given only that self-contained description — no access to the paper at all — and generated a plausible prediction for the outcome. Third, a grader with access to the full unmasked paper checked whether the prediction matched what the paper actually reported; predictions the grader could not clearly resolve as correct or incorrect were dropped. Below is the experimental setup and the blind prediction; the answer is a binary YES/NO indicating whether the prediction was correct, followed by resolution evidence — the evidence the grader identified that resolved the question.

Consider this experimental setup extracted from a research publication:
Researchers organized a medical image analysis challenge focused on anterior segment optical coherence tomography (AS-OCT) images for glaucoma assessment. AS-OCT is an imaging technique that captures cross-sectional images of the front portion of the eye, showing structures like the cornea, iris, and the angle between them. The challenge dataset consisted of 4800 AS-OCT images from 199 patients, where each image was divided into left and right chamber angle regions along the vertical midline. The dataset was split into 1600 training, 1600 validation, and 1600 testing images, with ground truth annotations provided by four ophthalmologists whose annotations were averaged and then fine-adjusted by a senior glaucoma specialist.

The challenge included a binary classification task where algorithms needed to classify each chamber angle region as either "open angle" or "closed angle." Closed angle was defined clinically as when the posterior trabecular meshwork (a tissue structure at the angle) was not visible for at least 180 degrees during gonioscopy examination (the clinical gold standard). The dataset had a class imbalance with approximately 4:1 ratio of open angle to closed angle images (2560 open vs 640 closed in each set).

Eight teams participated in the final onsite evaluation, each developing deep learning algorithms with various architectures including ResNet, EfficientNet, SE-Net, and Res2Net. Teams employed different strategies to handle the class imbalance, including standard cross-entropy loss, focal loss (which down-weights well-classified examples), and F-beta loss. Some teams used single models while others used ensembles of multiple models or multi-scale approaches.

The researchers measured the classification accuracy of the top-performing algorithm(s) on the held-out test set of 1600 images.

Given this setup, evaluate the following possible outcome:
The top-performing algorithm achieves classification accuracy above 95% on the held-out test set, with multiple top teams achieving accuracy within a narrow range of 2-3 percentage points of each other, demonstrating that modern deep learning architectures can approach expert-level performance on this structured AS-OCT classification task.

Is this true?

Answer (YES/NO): YES